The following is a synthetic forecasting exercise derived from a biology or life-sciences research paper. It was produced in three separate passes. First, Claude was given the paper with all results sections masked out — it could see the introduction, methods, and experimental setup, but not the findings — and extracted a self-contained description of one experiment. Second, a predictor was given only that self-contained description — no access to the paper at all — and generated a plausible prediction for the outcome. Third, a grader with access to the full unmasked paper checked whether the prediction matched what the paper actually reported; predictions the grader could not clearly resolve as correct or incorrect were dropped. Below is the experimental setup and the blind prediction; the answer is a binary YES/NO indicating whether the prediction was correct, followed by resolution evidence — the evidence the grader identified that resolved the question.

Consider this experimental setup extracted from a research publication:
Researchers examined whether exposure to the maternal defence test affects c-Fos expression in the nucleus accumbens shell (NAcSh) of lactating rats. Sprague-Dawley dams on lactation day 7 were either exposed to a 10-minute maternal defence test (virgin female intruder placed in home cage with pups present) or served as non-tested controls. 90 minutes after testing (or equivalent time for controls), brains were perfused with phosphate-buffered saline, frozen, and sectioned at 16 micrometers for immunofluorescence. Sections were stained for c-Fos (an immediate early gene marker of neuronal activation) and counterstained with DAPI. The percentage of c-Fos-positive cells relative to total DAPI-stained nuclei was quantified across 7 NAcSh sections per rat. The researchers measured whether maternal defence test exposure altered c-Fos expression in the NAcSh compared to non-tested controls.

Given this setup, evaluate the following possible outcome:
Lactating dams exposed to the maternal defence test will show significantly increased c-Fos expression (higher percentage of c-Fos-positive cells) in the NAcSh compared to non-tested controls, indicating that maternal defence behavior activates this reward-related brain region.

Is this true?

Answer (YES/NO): YES